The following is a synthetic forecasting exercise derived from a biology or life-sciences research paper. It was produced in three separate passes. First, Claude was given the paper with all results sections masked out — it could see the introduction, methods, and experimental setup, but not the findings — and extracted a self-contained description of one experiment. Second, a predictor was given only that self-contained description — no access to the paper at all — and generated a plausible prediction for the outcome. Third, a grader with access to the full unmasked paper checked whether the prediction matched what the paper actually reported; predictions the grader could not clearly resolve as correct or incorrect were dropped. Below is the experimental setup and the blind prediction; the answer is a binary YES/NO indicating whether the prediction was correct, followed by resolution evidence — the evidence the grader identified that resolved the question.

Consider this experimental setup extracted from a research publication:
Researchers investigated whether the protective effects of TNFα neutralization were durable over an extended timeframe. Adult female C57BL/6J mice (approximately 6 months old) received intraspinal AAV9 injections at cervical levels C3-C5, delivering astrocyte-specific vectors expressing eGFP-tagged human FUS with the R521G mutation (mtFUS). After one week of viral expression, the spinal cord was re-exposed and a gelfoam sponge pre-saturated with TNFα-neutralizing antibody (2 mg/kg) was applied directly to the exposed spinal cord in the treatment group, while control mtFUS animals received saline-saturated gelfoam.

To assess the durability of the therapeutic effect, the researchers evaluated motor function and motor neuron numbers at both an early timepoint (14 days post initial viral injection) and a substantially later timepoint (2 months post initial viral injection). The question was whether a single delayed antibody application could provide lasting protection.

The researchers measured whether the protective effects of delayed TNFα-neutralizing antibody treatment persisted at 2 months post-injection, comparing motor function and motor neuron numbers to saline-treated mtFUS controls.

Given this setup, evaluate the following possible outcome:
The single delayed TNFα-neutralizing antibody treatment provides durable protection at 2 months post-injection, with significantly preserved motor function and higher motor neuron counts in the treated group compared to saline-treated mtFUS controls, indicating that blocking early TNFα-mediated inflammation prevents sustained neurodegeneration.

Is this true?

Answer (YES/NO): NO